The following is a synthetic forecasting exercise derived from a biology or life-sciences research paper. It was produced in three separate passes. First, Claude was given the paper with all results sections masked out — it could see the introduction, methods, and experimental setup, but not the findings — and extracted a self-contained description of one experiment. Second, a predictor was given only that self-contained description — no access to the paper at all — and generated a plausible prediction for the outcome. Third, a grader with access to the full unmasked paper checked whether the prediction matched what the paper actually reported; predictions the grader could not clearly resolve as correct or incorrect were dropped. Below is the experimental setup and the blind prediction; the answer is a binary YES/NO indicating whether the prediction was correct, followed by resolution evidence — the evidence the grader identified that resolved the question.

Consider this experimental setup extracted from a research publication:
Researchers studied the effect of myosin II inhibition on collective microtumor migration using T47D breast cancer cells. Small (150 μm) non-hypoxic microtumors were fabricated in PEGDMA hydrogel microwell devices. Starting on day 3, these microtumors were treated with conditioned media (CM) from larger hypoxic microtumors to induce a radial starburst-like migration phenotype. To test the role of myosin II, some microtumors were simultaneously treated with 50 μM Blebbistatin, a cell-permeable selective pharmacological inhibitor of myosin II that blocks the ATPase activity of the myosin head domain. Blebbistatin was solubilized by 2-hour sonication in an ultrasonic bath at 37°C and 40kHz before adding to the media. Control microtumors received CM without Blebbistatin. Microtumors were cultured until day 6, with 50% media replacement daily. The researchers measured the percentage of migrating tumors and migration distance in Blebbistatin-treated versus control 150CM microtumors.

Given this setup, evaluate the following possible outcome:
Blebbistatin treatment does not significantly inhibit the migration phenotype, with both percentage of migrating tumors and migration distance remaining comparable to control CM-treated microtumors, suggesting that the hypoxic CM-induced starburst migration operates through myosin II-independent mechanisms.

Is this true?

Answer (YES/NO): NO